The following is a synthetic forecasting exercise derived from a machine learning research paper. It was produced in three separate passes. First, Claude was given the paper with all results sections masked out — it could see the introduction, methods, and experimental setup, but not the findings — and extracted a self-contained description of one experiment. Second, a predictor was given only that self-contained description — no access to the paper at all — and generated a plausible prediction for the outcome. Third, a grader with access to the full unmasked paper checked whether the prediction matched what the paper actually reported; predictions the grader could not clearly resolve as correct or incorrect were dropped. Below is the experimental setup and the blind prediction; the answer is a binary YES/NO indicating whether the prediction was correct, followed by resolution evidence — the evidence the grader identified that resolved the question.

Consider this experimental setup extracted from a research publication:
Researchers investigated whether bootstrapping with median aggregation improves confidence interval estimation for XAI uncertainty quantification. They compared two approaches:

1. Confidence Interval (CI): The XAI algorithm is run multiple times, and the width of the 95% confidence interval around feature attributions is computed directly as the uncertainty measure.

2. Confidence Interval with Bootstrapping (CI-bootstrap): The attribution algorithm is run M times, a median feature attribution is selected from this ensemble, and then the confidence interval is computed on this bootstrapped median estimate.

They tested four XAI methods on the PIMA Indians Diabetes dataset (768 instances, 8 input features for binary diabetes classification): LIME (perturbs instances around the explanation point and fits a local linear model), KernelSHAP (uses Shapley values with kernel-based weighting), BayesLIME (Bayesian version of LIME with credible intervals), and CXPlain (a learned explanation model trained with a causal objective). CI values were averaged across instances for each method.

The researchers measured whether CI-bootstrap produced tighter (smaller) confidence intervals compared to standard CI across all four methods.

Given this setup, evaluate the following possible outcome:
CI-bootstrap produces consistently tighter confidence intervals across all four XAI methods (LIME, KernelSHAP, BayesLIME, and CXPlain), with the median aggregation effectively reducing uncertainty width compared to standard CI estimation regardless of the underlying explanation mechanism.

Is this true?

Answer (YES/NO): NO